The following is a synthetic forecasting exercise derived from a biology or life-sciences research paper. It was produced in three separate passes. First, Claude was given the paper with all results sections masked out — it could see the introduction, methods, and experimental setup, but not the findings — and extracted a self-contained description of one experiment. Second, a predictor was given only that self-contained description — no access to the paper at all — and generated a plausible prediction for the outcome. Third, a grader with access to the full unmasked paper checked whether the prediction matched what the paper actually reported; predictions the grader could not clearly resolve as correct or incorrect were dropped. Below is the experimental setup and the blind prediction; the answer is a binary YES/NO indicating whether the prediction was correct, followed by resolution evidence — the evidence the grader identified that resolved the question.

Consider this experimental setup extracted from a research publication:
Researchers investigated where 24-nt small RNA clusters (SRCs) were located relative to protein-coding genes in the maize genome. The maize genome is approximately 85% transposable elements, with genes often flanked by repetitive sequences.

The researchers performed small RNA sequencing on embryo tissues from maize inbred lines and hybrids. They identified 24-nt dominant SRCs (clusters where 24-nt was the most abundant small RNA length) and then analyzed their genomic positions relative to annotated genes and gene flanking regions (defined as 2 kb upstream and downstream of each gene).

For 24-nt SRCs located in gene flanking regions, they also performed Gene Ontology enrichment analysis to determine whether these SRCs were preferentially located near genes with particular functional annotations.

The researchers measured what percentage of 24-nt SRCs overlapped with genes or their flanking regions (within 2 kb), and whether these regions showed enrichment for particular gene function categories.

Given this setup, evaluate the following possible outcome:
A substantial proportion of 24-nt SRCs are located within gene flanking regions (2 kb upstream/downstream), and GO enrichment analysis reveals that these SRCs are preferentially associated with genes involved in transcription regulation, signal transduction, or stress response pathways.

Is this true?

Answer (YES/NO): NO